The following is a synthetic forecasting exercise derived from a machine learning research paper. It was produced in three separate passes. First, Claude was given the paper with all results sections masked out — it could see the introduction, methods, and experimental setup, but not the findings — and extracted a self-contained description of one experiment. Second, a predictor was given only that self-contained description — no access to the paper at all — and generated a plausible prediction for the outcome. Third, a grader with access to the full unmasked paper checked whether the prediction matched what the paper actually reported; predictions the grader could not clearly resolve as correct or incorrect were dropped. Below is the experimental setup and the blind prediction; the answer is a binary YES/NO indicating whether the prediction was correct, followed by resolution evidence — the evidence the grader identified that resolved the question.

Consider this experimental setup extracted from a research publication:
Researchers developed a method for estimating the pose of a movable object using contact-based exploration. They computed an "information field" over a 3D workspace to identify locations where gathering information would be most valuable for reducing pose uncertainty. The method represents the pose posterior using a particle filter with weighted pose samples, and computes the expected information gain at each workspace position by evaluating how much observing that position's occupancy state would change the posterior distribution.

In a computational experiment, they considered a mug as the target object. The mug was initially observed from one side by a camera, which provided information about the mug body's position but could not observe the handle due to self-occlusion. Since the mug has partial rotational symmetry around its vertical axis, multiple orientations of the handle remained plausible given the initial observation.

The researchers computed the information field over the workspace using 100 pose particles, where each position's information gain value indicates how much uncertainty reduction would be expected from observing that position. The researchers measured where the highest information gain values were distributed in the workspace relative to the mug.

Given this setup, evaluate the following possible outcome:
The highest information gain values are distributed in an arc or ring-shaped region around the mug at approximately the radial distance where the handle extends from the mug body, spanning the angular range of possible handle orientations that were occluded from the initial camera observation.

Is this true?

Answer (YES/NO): YES